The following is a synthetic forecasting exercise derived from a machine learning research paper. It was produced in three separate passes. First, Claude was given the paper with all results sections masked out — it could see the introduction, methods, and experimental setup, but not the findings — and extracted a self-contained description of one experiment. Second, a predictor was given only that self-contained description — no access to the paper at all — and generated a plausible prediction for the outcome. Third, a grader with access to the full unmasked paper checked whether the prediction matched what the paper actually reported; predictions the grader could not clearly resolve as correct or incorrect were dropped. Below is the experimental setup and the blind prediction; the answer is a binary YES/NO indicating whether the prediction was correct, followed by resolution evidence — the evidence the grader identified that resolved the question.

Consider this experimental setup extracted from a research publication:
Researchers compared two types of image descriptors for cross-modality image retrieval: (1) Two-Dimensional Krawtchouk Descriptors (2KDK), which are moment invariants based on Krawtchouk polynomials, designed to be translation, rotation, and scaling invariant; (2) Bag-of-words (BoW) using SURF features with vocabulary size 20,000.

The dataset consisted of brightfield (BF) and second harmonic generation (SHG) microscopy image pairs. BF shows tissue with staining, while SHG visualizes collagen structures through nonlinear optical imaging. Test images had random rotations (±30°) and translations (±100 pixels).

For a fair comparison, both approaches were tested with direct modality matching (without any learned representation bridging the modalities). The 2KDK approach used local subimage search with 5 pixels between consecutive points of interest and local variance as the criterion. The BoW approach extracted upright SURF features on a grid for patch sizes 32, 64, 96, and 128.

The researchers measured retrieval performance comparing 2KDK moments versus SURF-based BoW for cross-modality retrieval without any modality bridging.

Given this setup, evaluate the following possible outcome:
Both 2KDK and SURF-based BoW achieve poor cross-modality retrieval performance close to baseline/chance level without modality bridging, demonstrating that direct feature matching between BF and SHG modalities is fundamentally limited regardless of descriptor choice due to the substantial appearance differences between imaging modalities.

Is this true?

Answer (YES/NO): YES